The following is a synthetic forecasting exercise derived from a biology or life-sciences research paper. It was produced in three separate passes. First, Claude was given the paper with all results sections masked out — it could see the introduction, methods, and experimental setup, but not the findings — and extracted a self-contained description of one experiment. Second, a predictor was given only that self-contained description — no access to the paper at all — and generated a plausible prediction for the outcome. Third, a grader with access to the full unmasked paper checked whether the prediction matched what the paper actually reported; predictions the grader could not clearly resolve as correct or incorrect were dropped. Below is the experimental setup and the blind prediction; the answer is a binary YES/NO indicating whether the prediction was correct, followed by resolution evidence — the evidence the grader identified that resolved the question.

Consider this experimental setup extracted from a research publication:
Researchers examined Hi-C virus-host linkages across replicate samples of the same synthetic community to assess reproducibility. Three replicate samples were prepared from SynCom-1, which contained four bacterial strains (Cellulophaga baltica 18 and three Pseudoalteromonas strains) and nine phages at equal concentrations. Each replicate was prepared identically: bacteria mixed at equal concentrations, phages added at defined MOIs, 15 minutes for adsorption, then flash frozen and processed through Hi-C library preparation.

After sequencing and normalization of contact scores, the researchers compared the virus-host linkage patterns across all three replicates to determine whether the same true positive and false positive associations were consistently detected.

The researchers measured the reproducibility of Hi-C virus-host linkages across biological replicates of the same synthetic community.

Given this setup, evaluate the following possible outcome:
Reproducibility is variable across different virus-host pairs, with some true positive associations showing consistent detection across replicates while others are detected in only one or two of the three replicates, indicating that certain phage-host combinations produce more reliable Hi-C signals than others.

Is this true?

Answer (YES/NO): NO